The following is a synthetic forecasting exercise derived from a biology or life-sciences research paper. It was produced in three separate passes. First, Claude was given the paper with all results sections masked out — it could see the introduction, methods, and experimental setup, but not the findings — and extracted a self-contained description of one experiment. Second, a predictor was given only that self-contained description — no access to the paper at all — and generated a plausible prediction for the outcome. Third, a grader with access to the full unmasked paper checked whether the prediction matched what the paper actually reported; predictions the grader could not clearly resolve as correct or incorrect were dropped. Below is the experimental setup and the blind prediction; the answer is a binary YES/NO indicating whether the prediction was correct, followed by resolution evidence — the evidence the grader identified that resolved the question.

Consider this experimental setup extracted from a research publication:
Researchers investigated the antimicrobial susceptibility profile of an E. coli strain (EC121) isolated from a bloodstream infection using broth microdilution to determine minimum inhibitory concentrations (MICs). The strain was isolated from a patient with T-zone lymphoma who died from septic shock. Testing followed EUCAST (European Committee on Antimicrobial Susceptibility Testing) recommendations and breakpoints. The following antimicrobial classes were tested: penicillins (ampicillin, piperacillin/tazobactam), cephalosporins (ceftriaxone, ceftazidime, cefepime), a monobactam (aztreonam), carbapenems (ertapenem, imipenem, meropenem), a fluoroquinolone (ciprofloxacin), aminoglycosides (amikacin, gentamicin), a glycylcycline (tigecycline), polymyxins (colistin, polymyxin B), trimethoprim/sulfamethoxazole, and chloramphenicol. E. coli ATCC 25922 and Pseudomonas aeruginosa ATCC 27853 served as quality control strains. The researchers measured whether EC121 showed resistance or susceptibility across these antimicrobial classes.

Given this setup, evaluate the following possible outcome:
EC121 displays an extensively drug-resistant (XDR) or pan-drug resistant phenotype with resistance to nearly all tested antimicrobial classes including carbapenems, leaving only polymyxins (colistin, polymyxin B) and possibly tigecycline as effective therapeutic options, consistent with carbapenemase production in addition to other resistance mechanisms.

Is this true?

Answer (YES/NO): NO